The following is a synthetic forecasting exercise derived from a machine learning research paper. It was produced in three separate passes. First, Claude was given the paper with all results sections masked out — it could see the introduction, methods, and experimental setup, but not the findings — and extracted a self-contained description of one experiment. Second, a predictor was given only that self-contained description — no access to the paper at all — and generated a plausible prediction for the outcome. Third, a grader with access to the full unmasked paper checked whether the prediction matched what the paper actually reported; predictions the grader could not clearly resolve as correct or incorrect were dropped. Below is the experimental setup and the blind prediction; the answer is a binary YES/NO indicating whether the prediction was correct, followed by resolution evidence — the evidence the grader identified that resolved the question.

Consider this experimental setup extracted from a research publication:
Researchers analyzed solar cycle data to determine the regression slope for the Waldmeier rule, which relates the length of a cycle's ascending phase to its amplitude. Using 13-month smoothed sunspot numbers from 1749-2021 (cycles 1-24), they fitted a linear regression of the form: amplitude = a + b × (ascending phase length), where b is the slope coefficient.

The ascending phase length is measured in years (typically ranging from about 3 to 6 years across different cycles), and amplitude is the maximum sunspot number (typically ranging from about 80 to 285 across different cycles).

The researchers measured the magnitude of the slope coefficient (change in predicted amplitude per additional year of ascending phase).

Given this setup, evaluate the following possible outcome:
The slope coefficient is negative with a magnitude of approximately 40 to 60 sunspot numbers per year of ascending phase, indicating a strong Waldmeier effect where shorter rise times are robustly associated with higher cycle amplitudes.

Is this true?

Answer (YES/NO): NO